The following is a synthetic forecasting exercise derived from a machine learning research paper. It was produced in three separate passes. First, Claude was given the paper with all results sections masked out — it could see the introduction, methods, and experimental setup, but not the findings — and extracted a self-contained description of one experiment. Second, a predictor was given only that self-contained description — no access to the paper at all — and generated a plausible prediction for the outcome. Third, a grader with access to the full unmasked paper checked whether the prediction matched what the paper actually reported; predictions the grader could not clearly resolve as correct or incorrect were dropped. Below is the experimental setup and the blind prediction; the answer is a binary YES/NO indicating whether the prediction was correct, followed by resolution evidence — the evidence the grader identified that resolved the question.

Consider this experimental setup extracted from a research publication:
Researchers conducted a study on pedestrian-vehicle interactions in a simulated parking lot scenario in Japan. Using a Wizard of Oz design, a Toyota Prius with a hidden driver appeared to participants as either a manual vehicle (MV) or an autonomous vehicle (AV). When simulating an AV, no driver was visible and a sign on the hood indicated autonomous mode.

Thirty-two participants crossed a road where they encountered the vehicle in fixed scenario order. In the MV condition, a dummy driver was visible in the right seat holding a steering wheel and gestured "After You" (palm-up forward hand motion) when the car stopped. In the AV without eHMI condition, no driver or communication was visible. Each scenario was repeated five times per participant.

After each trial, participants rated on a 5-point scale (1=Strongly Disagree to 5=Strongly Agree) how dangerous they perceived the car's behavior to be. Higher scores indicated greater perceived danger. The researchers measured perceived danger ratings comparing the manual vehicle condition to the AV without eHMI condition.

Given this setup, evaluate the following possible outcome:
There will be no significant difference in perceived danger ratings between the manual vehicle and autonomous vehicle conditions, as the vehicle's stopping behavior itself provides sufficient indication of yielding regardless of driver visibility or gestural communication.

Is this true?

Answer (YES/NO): NO